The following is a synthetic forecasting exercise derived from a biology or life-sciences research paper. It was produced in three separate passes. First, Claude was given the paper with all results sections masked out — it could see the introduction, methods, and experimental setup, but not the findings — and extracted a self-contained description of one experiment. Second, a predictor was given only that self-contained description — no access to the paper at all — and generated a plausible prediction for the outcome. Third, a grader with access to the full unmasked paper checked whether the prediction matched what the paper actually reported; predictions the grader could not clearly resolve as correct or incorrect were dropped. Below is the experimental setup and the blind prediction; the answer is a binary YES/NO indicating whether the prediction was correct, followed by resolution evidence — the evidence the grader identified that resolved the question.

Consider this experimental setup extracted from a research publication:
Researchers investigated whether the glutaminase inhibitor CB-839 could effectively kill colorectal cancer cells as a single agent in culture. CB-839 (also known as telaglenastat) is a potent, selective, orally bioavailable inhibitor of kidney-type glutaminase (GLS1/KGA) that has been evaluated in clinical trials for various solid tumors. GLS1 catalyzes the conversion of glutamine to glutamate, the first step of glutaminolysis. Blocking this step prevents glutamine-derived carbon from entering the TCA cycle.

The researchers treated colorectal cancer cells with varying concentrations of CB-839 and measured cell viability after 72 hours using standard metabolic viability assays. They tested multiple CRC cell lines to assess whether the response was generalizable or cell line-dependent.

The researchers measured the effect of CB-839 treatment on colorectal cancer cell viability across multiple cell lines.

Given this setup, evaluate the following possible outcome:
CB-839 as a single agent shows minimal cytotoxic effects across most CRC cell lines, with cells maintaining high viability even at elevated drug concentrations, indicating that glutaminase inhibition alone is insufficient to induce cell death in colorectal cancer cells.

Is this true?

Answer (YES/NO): YES